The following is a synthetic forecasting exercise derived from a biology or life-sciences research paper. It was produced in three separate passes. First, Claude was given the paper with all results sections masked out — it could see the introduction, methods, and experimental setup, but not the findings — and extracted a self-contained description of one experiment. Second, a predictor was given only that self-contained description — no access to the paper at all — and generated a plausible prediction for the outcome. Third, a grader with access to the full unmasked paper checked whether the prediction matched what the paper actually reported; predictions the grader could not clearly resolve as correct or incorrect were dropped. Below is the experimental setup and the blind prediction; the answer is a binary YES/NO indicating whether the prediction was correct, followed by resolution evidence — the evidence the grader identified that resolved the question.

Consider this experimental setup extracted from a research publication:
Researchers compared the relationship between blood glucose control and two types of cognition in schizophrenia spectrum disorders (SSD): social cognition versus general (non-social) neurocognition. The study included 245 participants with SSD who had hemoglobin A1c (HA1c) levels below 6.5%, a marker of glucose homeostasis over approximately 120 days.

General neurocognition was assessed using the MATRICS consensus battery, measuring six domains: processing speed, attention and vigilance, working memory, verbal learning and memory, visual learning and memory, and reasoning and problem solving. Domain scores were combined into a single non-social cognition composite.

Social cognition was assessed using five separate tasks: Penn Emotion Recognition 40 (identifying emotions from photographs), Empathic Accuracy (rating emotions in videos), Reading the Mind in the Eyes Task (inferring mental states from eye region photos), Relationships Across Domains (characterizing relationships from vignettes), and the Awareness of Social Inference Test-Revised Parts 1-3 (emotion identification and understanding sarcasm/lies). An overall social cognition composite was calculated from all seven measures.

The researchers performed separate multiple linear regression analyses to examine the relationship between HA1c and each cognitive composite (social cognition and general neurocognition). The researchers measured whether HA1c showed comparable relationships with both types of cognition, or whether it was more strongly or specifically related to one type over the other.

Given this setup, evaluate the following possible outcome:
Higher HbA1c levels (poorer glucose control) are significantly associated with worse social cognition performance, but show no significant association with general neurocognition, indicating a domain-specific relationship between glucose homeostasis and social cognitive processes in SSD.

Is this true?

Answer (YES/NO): YES